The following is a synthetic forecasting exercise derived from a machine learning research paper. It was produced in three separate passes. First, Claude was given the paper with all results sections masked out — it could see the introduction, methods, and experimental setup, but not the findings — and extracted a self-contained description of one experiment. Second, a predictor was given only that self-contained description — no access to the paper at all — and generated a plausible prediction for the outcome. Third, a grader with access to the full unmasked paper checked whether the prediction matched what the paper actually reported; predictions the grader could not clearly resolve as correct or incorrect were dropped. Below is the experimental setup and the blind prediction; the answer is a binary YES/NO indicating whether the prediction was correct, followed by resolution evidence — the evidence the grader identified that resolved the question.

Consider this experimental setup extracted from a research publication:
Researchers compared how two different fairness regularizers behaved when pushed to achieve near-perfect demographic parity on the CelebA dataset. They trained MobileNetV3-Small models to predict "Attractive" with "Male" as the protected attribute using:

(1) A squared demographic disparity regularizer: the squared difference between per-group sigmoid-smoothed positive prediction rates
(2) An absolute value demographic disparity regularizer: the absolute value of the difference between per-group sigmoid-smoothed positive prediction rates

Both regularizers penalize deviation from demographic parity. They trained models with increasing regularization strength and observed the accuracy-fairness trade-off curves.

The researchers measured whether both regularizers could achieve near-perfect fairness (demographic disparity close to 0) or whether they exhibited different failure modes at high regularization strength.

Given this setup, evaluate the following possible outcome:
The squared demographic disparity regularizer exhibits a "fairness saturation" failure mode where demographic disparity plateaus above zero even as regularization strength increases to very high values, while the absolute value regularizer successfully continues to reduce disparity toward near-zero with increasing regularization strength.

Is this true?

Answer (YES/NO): NO